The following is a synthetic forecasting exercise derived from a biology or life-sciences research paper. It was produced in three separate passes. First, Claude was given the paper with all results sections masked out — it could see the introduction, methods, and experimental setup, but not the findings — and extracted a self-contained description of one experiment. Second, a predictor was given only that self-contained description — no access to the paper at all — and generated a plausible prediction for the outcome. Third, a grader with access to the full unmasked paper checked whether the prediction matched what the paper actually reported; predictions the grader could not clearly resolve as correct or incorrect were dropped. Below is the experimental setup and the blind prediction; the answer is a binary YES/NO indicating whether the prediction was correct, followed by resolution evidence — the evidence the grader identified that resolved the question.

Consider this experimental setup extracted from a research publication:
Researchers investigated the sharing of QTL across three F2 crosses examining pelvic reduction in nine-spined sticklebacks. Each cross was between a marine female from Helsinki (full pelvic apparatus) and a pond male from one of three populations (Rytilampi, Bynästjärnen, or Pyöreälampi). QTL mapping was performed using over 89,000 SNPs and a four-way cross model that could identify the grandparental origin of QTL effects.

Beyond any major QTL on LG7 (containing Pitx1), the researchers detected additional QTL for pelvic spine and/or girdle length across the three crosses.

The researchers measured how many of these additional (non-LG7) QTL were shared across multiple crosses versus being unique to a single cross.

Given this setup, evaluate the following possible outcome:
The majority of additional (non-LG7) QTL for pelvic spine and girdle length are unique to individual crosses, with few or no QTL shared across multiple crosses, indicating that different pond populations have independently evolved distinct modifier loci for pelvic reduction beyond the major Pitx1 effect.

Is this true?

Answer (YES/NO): YES